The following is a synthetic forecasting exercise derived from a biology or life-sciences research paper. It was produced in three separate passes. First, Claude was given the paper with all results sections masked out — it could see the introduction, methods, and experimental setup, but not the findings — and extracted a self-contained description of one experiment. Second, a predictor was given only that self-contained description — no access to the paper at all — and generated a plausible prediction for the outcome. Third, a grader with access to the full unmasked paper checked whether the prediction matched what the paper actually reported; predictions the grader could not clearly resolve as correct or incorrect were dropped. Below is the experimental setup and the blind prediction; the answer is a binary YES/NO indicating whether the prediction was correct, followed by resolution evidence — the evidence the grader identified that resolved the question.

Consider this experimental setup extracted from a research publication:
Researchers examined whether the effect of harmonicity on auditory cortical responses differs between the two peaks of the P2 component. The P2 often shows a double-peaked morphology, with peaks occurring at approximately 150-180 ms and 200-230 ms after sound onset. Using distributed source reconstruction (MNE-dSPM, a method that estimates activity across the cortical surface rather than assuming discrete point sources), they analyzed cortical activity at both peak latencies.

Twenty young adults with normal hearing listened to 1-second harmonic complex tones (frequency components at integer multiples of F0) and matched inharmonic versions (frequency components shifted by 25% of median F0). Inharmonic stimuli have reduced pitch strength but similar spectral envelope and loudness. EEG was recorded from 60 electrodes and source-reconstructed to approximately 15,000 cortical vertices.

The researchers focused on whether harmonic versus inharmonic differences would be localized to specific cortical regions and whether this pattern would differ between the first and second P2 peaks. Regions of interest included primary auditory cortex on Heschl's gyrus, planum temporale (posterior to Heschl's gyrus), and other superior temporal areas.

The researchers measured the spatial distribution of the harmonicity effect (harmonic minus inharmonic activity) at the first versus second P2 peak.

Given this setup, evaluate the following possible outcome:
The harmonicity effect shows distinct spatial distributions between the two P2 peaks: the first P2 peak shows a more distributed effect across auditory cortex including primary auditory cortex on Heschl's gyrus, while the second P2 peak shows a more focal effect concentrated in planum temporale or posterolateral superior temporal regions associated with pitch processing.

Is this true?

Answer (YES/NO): NO